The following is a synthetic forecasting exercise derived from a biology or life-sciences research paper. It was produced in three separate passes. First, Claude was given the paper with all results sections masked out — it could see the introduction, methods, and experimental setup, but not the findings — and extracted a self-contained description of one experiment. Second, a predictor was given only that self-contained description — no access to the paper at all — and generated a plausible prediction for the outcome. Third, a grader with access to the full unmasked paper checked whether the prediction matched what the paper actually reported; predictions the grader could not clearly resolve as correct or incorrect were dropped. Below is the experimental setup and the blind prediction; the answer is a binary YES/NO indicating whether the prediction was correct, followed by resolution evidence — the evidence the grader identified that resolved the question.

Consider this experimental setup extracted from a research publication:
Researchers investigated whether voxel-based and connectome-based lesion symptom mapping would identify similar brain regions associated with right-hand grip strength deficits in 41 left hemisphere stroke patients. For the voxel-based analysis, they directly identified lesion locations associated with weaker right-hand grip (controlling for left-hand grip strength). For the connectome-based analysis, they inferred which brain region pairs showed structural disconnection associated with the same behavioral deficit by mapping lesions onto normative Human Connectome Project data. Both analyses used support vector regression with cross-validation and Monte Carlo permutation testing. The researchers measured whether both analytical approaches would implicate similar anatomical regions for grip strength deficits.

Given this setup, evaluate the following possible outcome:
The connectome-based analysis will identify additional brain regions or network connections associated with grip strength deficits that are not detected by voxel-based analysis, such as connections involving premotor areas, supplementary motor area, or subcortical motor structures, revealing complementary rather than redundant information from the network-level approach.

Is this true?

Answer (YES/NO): NO